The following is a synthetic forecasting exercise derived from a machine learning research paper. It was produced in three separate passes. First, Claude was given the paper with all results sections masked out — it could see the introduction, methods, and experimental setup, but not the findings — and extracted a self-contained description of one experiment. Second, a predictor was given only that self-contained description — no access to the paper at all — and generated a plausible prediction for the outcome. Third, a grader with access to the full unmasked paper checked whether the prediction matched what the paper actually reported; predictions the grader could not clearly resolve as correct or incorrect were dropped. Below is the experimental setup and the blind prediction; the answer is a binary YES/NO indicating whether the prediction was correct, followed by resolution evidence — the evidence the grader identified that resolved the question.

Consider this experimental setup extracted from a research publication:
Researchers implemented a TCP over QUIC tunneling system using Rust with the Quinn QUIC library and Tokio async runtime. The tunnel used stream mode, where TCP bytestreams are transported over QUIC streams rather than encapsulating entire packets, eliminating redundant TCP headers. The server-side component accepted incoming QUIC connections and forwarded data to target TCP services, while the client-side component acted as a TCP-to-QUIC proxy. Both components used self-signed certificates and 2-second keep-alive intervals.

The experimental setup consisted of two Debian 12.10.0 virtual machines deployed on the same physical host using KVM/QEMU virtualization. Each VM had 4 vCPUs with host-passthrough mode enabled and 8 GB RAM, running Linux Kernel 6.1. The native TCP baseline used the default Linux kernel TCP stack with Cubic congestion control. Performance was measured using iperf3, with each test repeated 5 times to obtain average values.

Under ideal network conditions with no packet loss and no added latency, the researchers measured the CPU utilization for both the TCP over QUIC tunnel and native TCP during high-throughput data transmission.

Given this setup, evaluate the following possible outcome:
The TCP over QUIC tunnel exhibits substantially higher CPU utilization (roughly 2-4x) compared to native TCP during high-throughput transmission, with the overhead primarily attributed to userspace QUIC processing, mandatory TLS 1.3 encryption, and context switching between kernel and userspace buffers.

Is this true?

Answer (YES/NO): NO